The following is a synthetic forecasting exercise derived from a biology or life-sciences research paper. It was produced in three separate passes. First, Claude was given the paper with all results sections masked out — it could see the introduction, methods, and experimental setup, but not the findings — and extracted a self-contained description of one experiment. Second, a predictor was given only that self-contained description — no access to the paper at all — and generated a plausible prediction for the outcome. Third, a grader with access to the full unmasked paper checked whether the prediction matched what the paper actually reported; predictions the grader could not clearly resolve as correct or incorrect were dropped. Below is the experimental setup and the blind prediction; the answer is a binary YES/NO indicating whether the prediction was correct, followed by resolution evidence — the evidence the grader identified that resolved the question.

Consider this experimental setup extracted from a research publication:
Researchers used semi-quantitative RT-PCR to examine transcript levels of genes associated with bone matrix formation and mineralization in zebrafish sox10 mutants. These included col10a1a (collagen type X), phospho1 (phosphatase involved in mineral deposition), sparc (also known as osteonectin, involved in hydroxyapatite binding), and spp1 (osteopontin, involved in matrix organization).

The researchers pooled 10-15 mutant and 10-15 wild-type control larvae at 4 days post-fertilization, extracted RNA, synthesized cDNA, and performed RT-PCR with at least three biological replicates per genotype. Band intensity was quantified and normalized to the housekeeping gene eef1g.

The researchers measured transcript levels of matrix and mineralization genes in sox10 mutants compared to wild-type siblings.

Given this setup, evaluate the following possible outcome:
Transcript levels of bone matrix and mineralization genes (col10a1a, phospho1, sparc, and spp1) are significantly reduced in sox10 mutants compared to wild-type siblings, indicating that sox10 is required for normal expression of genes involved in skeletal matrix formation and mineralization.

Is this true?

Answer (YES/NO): NO